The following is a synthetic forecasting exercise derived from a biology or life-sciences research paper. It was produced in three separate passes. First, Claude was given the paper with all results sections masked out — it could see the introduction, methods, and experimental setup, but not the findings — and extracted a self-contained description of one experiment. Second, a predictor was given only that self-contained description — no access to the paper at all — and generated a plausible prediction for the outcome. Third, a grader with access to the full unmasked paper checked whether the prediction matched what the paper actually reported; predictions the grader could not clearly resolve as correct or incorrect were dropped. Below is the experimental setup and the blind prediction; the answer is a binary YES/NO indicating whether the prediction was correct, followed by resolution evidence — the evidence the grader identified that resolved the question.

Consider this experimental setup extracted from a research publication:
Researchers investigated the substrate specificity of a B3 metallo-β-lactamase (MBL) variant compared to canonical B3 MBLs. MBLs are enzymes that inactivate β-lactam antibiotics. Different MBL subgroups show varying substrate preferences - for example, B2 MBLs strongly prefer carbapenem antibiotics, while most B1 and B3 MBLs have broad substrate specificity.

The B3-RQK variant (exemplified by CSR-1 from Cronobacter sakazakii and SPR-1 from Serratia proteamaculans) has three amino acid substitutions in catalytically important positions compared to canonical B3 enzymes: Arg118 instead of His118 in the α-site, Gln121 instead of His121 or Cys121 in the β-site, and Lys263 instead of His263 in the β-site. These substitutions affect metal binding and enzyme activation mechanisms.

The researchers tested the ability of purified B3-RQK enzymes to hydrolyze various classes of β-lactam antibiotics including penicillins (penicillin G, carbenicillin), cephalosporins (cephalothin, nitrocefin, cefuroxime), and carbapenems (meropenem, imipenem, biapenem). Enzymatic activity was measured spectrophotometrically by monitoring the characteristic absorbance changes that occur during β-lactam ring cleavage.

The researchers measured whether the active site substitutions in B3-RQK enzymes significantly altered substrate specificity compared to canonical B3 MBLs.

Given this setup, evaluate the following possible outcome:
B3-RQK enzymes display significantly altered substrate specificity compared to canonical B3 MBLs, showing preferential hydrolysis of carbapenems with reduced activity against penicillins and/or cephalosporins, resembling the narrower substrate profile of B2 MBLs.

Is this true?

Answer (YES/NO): NO